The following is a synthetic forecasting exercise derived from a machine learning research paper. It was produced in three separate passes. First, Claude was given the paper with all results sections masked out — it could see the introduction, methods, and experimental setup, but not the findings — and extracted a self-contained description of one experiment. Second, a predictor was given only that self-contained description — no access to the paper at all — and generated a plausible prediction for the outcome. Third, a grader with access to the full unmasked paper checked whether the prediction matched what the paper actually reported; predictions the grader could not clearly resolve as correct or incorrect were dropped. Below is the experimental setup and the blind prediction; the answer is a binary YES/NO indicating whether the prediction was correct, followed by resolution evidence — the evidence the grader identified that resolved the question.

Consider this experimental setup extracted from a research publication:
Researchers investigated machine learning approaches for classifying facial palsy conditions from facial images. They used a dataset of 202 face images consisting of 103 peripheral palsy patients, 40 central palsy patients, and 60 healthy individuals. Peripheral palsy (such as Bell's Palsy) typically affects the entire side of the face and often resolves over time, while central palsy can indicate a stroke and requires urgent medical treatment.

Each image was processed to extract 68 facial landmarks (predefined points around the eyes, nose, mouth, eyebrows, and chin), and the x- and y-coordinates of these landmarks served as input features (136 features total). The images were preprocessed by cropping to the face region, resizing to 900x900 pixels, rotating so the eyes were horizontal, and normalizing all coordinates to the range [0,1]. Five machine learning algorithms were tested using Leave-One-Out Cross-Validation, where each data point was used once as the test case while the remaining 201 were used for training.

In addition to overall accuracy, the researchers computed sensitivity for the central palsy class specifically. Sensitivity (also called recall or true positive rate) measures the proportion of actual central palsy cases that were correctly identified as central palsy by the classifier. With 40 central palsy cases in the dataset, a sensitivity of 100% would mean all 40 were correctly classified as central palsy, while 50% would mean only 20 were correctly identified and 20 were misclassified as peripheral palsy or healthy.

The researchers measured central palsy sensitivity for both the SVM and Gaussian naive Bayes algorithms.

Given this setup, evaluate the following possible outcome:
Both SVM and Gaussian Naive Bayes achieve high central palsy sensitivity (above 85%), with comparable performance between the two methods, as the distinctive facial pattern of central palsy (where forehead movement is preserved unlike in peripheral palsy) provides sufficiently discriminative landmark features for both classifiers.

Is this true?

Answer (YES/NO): NO